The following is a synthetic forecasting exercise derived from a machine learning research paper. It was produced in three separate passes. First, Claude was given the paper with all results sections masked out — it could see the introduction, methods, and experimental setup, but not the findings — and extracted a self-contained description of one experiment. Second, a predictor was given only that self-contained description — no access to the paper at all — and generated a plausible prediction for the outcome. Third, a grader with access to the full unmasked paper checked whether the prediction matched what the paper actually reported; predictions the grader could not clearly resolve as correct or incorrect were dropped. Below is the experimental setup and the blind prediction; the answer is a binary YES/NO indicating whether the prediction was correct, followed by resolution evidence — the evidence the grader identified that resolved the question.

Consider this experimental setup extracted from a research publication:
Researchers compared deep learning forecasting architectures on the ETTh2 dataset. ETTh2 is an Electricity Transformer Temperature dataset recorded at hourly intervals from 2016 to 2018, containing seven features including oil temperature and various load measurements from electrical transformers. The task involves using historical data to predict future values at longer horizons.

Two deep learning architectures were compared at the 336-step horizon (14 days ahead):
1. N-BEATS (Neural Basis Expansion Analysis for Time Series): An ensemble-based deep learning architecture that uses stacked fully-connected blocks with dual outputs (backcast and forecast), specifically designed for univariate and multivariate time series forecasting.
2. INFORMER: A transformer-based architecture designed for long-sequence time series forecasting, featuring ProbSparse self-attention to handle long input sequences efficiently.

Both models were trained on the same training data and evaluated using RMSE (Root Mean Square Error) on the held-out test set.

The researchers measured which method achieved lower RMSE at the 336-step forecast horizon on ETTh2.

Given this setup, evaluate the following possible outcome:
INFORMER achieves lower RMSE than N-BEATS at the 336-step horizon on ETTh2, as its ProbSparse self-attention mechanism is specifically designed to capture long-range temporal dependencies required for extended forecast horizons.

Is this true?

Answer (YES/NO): NO